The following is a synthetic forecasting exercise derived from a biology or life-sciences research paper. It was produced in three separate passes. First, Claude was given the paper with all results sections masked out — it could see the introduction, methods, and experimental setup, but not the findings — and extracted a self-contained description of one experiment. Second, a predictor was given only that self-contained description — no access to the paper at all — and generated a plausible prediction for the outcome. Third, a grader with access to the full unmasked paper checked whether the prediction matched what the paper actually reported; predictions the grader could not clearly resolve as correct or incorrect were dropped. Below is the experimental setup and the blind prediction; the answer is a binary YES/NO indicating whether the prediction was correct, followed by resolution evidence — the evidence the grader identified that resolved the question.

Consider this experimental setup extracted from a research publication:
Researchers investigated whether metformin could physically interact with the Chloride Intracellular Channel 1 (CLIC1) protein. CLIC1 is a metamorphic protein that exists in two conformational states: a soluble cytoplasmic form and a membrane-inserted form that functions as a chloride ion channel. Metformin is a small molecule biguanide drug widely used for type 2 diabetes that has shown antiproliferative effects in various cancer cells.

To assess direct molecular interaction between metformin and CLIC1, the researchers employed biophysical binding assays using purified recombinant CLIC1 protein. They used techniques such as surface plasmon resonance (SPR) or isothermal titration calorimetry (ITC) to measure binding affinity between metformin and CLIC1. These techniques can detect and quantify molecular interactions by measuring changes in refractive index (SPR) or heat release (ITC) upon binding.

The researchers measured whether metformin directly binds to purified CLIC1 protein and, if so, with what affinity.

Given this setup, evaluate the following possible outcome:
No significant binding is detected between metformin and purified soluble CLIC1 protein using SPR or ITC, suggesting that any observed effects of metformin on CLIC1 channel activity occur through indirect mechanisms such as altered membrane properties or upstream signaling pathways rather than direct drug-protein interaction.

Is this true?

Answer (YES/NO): NO